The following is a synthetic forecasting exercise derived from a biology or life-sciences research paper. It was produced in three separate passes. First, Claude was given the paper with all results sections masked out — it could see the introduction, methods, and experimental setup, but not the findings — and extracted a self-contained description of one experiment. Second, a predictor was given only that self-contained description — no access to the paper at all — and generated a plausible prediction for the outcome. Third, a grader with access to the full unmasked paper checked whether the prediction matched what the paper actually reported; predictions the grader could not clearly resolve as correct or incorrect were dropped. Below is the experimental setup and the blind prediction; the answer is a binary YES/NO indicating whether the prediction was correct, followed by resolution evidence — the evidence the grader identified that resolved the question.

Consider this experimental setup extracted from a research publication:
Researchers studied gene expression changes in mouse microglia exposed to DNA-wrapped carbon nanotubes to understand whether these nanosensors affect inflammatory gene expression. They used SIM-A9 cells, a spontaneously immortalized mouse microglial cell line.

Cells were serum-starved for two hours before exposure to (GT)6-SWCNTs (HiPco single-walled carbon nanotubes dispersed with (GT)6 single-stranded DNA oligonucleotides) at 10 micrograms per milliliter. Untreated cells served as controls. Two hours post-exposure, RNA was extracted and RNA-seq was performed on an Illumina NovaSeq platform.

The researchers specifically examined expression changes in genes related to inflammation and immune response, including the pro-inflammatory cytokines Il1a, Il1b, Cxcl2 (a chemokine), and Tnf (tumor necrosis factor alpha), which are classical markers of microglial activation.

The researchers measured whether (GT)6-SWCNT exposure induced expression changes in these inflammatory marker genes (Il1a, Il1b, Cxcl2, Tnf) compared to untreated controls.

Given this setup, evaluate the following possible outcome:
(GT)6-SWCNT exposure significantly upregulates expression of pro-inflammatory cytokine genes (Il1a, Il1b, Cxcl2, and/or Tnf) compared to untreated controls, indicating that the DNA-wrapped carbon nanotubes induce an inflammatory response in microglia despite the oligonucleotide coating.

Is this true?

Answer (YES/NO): YES